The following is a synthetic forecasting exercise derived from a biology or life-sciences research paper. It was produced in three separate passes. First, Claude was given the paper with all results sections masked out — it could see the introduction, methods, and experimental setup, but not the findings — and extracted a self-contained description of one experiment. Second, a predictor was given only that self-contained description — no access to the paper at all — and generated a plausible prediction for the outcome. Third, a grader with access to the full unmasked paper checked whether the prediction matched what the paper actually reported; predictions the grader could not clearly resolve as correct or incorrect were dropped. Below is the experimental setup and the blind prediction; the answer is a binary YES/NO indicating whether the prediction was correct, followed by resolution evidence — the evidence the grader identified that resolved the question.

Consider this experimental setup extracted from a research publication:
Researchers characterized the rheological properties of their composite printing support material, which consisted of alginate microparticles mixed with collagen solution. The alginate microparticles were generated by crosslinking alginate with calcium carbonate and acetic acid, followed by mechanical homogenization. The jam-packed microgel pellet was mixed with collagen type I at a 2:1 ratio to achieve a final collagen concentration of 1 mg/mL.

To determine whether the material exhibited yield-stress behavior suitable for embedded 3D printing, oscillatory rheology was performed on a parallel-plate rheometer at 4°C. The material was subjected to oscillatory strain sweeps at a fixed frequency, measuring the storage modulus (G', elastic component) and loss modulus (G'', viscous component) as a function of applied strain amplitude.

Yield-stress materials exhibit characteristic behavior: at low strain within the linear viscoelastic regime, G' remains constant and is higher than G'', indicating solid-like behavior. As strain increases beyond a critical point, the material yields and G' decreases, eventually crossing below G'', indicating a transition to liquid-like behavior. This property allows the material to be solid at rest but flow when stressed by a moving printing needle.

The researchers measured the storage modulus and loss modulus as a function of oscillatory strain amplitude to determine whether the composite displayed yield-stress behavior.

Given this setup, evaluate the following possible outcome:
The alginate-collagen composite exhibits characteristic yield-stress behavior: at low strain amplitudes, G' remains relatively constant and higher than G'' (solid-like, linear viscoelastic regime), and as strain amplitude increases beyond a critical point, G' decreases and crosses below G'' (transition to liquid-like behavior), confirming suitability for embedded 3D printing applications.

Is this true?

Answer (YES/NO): YES